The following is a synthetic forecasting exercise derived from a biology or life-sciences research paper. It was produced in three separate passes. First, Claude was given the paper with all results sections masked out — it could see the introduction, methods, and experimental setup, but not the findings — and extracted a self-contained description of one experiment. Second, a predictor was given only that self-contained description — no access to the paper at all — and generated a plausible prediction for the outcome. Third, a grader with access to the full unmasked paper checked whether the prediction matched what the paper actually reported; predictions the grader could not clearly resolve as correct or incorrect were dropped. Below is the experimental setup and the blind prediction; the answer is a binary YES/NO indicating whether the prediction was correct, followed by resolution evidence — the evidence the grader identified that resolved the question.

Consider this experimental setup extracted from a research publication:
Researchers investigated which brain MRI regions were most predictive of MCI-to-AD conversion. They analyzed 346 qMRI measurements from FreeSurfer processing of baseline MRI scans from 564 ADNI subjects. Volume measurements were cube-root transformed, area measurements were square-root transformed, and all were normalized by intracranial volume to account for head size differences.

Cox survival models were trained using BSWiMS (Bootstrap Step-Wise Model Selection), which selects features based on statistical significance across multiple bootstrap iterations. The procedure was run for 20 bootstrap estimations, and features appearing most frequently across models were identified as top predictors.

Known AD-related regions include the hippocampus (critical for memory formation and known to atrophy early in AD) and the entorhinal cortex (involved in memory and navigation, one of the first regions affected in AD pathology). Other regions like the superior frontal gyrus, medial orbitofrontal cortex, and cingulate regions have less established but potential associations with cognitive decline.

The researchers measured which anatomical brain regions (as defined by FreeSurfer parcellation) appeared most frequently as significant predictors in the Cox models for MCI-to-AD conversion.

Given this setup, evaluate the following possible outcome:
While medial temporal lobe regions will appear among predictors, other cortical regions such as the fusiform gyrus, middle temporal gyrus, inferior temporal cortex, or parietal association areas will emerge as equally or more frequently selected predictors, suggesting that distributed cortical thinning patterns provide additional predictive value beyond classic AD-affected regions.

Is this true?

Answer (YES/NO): NO